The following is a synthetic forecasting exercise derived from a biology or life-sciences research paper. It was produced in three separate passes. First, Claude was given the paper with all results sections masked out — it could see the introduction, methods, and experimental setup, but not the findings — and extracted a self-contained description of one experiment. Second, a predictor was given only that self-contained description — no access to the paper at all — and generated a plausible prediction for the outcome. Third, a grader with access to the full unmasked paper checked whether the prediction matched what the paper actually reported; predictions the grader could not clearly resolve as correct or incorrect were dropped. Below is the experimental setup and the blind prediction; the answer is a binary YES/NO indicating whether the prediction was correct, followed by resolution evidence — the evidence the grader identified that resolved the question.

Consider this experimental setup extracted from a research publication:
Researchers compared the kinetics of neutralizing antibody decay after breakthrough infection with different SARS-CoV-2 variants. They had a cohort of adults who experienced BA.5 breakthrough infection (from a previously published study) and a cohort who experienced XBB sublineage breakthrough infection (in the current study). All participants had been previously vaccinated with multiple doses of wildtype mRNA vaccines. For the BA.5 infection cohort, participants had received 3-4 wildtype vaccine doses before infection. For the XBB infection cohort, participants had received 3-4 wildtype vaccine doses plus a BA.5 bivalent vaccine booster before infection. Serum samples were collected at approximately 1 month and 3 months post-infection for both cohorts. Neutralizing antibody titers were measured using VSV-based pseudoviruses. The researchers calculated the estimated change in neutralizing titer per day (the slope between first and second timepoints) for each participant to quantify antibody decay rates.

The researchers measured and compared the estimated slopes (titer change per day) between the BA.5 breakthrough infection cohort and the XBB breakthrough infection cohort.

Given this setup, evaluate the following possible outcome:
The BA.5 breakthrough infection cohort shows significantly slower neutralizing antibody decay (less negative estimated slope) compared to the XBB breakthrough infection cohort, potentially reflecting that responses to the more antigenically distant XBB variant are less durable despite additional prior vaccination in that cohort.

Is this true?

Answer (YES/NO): NO